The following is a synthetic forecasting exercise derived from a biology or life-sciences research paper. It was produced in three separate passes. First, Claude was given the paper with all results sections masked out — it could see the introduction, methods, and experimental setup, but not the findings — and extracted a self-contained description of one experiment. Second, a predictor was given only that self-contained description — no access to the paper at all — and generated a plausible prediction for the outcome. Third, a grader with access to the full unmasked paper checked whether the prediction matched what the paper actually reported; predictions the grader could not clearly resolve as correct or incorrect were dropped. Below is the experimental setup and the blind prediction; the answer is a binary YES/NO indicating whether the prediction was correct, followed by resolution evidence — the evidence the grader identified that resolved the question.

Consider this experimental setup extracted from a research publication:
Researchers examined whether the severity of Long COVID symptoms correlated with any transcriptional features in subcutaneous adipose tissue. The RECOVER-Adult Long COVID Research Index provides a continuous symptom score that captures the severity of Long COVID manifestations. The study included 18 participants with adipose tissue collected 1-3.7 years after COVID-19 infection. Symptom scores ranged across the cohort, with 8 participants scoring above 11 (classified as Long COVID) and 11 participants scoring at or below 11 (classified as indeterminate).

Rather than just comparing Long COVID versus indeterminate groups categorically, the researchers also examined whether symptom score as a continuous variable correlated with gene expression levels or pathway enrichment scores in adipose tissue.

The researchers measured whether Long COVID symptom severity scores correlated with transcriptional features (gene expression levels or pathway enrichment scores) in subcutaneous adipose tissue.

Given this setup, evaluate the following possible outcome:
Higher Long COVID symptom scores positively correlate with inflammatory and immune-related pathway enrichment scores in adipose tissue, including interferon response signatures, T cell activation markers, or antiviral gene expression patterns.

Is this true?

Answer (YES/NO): NO